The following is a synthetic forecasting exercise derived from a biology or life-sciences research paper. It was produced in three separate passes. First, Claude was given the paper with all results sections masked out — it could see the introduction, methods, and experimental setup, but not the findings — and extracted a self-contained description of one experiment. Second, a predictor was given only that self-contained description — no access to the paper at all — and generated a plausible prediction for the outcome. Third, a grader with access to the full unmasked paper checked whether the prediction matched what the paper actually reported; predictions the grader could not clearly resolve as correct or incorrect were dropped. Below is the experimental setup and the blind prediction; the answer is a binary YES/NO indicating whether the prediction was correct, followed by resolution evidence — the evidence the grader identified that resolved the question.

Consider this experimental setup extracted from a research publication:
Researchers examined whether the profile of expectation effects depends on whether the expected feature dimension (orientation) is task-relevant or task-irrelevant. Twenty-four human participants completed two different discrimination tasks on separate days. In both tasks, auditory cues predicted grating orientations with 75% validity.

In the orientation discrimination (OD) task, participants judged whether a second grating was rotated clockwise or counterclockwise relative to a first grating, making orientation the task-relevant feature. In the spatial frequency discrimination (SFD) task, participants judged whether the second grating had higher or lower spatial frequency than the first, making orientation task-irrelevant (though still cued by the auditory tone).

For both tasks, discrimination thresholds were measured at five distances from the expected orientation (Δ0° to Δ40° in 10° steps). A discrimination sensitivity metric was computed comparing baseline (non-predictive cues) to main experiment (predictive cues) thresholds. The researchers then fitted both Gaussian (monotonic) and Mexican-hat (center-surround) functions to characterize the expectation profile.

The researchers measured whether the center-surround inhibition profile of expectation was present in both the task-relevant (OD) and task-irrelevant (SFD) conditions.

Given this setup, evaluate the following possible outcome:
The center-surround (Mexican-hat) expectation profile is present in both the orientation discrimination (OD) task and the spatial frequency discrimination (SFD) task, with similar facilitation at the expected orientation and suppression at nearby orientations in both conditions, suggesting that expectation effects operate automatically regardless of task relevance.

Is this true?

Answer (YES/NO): YES